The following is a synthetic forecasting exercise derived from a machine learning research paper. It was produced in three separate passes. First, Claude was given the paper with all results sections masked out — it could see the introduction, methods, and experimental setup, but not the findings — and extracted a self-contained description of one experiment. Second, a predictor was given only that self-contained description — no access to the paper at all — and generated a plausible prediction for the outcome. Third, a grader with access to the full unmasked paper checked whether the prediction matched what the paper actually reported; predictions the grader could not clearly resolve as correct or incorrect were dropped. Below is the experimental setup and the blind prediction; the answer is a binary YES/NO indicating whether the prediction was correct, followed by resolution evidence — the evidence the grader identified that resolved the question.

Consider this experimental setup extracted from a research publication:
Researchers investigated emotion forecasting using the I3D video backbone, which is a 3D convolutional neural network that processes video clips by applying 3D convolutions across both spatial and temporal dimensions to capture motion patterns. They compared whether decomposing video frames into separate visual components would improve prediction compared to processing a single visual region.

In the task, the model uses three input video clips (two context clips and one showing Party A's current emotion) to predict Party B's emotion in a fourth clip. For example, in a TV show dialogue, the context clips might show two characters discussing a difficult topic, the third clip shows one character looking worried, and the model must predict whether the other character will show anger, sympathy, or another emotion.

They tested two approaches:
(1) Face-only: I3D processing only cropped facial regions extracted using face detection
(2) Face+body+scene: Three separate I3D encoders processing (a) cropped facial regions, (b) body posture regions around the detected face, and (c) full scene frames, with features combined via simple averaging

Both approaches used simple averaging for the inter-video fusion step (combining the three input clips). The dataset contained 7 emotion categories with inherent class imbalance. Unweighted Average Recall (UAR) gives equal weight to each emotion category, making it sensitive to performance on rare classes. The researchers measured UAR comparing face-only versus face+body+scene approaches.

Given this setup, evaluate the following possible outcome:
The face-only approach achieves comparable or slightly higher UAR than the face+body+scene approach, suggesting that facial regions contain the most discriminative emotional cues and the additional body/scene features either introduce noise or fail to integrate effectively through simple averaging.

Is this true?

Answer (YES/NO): YES